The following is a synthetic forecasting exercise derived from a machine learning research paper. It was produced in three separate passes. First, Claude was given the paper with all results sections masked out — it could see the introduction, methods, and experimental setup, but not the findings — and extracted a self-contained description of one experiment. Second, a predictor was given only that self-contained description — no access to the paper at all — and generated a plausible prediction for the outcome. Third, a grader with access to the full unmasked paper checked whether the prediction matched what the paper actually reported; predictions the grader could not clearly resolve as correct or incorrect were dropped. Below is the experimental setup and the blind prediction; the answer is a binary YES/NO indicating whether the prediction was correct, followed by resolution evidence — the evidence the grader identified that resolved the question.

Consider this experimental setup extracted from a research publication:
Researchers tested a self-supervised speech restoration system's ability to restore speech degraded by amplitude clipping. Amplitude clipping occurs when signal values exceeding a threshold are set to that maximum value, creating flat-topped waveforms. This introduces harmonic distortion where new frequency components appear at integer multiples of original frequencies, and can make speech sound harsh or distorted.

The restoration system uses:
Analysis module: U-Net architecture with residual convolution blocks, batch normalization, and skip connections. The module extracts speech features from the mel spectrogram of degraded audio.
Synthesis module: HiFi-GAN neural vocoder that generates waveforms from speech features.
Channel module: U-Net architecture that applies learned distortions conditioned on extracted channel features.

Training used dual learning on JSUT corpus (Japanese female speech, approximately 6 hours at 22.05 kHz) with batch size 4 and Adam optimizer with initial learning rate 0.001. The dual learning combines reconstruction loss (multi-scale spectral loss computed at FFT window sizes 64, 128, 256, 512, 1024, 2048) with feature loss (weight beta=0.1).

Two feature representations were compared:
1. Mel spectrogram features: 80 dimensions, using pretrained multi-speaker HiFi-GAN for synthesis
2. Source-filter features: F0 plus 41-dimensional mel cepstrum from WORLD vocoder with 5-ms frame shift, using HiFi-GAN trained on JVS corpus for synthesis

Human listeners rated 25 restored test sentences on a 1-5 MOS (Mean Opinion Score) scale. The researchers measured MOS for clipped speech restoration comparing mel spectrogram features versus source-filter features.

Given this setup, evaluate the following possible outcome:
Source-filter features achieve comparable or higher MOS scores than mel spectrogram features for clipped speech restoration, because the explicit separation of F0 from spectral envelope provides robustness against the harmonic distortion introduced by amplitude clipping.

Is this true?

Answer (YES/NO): NO